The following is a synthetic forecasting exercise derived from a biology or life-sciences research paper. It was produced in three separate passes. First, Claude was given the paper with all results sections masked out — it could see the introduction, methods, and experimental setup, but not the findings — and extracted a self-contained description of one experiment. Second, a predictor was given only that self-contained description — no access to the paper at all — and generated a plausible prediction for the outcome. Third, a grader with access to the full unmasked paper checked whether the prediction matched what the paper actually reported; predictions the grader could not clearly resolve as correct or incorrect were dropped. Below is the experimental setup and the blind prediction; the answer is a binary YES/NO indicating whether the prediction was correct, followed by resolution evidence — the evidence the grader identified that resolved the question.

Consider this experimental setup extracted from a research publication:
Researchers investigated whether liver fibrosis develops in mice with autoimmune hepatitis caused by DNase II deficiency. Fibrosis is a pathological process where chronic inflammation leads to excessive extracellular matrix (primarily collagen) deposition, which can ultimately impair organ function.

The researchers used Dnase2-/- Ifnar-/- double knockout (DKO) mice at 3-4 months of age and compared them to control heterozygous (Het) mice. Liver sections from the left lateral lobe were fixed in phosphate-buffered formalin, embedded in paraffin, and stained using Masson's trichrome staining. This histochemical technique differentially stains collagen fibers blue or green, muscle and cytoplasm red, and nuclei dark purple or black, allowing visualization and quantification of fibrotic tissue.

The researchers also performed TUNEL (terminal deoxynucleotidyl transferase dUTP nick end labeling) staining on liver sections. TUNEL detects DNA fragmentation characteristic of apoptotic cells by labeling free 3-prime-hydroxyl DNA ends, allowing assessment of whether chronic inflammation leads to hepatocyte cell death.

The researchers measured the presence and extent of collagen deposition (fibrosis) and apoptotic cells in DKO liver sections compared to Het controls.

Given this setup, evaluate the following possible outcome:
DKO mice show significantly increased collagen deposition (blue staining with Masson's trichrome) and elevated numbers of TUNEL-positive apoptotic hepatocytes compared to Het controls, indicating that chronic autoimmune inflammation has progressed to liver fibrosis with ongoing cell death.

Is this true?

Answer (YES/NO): YES